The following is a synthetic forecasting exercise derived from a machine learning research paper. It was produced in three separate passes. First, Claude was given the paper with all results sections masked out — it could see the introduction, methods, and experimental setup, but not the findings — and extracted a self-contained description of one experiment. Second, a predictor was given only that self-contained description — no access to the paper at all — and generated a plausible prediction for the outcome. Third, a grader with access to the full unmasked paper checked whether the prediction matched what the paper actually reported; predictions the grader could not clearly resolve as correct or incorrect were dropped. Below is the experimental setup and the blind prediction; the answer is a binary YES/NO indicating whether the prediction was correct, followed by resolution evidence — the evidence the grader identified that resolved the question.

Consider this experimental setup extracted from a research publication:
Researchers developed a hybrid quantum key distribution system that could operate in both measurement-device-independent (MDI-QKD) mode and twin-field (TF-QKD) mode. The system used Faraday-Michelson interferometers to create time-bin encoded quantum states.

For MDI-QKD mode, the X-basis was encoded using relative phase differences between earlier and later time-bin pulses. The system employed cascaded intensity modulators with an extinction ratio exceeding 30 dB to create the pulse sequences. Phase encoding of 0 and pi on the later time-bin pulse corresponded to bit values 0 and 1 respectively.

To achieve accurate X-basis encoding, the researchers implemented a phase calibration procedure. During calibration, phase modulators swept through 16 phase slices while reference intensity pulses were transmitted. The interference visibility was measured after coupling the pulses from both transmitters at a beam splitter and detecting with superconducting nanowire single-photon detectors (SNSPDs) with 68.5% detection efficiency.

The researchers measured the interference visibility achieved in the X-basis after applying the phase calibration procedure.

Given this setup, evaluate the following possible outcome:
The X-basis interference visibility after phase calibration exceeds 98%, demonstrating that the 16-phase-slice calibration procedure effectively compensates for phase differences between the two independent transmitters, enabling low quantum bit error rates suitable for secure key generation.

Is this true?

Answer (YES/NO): YES